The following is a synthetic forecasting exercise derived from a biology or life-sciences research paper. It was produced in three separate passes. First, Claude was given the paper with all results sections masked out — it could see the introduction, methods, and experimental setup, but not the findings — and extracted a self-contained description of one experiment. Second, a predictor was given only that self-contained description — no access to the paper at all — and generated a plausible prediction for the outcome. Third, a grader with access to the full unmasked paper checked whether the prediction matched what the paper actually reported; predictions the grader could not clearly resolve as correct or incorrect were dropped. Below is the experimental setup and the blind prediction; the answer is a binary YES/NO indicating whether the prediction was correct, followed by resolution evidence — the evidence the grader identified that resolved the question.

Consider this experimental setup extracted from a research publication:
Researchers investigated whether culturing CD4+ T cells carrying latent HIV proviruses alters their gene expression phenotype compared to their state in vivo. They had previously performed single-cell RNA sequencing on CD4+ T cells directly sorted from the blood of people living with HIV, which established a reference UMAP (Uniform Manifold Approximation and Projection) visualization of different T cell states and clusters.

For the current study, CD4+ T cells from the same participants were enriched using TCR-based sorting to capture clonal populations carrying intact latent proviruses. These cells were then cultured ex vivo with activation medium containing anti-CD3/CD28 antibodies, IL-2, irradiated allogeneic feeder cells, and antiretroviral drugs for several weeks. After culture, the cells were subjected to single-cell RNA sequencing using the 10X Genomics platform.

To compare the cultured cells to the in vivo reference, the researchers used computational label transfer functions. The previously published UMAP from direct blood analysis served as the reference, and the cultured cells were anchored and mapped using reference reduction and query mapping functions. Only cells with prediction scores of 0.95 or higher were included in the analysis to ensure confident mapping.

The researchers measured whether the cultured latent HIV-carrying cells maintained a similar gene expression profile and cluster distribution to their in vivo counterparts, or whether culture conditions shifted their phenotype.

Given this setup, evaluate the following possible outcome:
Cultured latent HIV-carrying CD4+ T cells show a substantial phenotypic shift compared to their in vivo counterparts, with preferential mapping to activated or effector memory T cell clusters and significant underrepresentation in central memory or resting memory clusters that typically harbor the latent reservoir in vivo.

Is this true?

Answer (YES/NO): NO